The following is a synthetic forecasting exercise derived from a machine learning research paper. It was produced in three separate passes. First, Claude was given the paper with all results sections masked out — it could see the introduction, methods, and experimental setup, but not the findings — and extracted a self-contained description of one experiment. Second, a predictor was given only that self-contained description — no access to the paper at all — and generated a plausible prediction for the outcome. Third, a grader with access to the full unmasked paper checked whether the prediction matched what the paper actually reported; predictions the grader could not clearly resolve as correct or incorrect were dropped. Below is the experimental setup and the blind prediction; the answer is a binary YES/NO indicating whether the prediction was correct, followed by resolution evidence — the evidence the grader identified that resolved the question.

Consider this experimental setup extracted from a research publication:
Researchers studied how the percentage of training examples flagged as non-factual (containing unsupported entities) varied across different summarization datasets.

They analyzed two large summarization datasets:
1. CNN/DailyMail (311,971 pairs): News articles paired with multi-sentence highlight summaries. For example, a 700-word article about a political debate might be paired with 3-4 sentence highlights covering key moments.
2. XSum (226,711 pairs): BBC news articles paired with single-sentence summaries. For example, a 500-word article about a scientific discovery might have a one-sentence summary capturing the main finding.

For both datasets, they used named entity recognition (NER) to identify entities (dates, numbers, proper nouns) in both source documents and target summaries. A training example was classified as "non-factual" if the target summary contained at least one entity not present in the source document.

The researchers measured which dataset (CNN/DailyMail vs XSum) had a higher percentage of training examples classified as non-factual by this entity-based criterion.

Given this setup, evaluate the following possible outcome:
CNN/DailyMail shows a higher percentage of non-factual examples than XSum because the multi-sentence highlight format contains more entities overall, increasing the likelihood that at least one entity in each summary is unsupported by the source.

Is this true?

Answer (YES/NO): NO